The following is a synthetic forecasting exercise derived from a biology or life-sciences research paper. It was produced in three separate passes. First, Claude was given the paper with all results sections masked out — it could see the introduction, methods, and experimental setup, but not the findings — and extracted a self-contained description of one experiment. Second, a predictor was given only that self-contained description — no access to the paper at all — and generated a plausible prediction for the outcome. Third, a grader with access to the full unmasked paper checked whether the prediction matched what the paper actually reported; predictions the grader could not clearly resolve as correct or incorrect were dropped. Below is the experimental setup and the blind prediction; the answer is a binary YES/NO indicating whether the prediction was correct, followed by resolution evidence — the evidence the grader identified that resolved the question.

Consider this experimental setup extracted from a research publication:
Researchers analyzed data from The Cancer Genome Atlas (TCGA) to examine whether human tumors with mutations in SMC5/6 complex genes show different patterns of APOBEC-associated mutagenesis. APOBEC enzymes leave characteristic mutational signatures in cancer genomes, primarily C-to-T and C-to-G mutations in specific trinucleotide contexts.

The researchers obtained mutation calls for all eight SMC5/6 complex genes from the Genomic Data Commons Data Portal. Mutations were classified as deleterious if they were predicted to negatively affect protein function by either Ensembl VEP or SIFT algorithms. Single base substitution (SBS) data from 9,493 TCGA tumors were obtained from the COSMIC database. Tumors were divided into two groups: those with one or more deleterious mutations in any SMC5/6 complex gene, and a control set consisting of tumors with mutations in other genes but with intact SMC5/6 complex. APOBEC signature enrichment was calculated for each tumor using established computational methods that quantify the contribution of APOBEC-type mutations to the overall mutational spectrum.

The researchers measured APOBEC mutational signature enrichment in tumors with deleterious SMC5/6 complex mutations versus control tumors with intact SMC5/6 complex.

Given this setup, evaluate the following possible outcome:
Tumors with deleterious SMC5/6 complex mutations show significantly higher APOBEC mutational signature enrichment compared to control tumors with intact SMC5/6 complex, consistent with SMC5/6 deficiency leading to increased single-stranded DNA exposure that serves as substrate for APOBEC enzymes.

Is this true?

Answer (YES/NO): NO